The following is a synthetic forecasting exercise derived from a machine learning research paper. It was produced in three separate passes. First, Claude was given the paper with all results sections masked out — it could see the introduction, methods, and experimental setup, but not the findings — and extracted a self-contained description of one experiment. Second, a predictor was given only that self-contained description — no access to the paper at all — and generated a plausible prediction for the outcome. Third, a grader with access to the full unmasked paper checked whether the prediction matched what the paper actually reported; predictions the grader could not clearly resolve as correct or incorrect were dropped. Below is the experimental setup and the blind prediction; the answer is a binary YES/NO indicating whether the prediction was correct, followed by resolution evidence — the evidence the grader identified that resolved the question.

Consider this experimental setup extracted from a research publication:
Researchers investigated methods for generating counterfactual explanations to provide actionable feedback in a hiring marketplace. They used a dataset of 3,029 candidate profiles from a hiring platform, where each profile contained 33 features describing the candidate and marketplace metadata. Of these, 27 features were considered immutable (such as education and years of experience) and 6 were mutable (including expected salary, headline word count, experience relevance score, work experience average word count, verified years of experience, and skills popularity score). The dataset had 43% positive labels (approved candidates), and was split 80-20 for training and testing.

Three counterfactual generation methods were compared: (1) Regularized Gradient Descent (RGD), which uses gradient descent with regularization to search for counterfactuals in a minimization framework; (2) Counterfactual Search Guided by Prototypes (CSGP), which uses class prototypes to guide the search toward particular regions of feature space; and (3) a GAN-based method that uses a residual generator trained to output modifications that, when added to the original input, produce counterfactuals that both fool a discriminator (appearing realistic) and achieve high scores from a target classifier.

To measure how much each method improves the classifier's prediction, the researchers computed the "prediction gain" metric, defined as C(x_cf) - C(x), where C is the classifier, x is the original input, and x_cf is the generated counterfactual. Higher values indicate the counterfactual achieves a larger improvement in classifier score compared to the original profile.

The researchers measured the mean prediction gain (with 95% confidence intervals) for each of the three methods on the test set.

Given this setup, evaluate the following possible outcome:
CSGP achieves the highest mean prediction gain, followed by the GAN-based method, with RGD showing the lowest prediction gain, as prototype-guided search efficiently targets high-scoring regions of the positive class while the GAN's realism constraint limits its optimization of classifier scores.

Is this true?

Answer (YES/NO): NO